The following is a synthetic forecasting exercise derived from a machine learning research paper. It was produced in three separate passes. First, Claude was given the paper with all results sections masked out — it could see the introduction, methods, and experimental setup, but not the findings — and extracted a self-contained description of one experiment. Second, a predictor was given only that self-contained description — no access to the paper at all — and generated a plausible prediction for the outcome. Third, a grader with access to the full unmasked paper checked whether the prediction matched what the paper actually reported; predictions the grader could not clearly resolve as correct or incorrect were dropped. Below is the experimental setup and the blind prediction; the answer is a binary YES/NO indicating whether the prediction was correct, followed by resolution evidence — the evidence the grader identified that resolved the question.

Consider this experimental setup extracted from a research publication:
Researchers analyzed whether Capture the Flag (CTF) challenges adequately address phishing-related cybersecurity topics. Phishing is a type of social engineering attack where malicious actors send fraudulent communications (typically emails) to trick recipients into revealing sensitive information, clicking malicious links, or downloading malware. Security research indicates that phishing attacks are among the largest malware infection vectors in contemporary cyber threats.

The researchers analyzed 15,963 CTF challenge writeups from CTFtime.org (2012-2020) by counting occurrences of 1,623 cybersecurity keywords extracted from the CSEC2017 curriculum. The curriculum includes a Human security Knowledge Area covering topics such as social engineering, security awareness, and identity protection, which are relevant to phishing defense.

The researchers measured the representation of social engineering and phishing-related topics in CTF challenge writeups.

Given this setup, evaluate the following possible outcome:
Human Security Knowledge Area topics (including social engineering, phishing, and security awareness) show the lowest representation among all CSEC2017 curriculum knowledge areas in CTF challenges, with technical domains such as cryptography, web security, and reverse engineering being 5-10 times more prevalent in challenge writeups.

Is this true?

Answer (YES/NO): NO